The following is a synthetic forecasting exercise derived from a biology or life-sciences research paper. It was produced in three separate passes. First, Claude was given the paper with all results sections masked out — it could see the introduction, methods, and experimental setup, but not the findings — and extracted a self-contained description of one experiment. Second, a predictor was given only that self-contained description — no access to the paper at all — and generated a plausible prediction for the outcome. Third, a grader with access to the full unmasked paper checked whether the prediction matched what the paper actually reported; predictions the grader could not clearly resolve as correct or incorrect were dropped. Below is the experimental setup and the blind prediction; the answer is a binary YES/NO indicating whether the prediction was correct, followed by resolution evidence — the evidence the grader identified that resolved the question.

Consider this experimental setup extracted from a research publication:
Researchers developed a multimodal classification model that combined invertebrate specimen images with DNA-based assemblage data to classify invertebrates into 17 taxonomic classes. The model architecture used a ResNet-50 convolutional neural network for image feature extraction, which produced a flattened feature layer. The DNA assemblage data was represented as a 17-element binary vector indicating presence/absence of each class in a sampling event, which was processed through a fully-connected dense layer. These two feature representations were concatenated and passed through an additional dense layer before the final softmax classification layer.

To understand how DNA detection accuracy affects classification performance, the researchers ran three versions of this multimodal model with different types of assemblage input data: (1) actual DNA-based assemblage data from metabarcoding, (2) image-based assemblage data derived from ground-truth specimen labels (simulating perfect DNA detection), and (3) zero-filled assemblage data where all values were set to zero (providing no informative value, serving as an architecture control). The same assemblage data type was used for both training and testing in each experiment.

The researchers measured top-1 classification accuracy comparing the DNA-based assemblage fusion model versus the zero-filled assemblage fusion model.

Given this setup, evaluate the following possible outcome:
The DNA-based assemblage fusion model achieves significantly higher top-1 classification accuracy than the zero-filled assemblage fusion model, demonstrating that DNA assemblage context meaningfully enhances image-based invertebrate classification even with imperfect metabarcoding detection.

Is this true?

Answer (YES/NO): NO